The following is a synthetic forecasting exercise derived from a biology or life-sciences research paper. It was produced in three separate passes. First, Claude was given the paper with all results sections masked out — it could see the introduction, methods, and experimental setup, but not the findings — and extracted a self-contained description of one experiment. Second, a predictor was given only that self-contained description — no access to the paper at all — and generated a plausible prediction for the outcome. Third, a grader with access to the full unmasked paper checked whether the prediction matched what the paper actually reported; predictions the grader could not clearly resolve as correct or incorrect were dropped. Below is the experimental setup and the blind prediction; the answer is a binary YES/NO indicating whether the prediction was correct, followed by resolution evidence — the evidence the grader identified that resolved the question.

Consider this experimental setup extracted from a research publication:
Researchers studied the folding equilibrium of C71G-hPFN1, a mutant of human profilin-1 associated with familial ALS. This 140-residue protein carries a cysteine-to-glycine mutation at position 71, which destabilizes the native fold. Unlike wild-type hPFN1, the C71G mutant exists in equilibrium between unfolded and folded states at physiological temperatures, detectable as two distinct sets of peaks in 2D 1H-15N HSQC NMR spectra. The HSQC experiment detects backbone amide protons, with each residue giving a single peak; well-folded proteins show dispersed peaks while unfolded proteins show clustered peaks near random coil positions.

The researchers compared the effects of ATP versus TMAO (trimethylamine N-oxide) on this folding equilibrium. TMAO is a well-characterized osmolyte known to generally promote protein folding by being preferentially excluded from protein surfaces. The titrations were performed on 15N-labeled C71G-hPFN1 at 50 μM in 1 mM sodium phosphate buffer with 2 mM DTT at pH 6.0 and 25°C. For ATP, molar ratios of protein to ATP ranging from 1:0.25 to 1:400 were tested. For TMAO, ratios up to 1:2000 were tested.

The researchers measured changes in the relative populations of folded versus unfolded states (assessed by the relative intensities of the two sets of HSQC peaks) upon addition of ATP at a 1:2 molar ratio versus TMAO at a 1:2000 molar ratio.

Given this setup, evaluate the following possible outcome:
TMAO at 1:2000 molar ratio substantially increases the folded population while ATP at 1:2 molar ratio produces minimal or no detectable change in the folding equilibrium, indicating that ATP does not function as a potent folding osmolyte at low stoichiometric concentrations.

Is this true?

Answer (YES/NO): NO